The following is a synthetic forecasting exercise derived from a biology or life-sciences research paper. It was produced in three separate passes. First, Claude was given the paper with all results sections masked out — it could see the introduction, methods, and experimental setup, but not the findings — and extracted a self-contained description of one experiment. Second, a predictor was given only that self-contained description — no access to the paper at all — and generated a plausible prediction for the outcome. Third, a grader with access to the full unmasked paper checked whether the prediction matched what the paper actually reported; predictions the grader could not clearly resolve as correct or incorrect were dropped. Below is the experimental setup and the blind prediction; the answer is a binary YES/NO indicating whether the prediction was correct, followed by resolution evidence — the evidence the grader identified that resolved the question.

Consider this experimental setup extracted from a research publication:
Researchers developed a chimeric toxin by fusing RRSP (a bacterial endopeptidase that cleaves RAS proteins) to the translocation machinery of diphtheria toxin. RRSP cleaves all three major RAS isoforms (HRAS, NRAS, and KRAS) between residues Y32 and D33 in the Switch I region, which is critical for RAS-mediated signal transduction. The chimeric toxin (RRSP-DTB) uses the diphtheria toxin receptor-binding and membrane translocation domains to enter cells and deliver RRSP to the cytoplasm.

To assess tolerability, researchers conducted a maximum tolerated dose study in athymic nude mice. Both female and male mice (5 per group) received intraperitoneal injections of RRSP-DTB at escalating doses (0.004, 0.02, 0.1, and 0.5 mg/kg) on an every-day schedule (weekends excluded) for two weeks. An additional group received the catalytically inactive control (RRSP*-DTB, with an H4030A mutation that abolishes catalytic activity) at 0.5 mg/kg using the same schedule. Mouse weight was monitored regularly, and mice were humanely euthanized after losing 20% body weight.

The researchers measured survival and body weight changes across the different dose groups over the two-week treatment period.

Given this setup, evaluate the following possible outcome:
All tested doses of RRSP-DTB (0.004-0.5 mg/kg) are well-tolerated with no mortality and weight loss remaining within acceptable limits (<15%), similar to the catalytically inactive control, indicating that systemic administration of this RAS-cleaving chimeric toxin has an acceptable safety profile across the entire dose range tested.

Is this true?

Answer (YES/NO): NO